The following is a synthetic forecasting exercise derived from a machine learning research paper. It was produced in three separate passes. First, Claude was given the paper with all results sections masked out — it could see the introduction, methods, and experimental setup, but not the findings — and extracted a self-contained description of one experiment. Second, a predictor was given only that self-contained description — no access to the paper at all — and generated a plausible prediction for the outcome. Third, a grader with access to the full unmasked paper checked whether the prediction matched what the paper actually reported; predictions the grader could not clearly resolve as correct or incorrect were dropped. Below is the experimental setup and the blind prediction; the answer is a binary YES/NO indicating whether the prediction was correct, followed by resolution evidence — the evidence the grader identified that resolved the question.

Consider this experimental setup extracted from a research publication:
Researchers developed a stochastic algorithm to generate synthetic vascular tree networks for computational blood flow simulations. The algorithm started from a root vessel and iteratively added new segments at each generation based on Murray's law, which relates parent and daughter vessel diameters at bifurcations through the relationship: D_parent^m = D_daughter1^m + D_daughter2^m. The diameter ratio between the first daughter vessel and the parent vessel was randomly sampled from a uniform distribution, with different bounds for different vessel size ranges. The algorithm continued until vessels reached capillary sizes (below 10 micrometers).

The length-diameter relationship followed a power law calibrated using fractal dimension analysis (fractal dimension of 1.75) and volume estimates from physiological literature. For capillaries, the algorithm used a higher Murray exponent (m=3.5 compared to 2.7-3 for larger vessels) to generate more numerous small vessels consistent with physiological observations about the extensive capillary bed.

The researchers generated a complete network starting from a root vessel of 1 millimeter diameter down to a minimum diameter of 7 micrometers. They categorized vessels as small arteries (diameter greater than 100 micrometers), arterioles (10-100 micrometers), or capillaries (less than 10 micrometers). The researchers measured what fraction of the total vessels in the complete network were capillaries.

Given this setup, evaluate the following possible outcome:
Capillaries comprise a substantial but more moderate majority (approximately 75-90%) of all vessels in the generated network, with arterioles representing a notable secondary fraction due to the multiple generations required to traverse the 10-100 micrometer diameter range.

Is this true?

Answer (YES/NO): NO